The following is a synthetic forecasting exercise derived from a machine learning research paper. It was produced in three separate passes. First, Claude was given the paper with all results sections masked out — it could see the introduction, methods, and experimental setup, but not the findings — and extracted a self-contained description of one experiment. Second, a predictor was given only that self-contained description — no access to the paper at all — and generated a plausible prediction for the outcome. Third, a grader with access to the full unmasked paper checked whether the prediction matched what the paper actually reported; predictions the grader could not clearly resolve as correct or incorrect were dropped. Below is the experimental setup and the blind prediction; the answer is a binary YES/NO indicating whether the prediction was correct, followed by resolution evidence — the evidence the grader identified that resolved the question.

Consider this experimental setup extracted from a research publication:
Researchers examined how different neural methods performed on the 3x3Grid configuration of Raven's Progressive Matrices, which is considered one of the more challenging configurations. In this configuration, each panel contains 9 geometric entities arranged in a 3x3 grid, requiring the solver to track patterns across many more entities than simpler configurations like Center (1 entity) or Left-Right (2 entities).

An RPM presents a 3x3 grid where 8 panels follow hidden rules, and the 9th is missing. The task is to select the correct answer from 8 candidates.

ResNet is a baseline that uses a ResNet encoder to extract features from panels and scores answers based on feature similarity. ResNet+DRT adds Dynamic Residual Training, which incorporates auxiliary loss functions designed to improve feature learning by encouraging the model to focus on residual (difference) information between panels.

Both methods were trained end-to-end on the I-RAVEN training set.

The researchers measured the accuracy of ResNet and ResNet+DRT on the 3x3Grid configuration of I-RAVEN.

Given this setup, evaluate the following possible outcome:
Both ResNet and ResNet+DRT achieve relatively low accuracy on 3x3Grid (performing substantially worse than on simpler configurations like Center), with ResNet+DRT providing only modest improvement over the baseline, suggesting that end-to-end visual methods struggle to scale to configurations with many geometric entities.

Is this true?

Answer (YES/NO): NO